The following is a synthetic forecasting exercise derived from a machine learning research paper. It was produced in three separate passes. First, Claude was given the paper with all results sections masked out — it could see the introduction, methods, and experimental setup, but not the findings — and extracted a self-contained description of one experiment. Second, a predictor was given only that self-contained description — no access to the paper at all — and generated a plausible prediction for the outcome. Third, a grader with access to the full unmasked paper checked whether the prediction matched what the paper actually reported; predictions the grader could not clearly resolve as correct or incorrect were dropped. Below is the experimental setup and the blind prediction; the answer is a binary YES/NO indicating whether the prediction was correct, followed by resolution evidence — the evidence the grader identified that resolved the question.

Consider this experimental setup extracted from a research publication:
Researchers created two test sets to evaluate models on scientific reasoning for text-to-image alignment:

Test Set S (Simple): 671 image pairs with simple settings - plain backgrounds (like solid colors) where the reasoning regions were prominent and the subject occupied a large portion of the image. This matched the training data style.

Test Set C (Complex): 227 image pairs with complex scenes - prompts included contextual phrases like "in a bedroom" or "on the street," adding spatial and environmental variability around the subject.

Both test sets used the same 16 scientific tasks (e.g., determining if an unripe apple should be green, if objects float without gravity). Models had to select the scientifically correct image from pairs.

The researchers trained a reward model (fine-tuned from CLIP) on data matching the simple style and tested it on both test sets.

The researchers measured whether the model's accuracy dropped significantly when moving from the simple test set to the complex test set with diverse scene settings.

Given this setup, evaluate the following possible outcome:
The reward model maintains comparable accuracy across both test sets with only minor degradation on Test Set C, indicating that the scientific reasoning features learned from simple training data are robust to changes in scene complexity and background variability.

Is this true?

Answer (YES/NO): YES